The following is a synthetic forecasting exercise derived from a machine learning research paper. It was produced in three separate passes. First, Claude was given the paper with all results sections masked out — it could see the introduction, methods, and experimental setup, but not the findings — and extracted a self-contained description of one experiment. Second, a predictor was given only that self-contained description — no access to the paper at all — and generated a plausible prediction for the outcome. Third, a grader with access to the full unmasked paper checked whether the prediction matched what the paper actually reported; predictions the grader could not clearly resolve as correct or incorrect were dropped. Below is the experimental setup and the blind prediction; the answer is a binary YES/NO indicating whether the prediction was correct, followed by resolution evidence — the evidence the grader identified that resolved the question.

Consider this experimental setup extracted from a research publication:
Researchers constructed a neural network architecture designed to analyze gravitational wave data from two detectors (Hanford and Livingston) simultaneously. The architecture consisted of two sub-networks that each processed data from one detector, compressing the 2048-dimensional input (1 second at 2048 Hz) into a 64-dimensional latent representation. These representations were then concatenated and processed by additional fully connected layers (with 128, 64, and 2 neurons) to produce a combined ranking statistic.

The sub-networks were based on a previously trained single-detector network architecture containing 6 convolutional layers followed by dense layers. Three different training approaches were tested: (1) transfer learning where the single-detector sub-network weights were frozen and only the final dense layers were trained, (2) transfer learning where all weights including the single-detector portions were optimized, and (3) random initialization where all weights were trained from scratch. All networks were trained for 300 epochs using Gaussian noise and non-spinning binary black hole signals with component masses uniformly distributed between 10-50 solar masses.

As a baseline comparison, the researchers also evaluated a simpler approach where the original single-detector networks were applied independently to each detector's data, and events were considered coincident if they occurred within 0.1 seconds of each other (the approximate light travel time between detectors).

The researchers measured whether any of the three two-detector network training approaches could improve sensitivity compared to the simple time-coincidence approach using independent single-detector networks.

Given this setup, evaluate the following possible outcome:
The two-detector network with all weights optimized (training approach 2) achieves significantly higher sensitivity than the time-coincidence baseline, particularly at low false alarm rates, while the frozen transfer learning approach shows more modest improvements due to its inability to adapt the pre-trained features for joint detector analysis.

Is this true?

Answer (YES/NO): NO